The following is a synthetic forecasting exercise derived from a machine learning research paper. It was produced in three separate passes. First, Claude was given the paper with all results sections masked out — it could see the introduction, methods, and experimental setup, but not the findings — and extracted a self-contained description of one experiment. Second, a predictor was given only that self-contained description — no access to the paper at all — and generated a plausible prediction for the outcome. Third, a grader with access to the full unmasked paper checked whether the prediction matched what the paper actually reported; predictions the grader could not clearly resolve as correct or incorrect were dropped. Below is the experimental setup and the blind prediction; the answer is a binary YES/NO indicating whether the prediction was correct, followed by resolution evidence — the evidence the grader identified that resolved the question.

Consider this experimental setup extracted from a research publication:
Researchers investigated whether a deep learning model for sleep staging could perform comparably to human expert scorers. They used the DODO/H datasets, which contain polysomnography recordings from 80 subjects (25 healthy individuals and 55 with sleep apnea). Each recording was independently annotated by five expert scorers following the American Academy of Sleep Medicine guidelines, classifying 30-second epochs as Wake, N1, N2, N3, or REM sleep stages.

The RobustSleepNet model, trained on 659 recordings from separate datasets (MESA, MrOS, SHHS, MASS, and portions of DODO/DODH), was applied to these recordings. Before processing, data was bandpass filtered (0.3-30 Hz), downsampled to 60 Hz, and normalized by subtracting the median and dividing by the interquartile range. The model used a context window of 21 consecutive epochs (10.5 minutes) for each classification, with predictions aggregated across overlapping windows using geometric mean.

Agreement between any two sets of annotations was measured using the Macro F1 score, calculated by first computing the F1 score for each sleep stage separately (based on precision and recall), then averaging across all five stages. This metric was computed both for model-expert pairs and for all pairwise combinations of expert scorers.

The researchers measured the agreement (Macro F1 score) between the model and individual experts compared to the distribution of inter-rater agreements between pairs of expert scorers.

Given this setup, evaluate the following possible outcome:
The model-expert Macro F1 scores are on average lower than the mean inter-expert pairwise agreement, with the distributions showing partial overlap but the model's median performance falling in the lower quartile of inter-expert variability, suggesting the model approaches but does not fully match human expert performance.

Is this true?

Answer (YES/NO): NO